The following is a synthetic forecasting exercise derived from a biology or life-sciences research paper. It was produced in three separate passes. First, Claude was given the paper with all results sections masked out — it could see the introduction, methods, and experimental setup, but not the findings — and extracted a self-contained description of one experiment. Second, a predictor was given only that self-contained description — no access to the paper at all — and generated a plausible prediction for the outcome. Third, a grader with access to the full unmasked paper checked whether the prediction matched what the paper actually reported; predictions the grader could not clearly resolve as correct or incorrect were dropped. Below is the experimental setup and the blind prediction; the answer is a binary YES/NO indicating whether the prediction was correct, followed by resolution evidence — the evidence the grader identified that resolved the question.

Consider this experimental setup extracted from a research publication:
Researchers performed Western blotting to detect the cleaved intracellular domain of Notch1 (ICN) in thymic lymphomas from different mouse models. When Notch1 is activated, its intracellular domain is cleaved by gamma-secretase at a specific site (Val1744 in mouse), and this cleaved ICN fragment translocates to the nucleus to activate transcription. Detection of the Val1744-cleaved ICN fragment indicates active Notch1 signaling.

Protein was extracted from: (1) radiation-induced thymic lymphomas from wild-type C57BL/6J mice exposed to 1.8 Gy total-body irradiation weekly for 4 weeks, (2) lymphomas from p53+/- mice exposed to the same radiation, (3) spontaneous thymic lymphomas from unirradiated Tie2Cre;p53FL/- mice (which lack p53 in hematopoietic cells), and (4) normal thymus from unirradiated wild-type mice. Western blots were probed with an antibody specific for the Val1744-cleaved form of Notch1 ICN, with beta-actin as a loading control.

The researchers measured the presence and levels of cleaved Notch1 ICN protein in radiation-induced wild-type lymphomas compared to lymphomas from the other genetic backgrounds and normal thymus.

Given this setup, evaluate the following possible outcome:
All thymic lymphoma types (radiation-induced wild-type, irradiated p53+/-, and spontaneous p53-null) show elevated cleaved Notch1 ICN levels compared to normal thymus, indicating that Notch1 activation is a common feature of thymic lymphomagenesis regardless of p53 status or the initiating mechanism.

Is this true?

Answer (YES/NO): NO